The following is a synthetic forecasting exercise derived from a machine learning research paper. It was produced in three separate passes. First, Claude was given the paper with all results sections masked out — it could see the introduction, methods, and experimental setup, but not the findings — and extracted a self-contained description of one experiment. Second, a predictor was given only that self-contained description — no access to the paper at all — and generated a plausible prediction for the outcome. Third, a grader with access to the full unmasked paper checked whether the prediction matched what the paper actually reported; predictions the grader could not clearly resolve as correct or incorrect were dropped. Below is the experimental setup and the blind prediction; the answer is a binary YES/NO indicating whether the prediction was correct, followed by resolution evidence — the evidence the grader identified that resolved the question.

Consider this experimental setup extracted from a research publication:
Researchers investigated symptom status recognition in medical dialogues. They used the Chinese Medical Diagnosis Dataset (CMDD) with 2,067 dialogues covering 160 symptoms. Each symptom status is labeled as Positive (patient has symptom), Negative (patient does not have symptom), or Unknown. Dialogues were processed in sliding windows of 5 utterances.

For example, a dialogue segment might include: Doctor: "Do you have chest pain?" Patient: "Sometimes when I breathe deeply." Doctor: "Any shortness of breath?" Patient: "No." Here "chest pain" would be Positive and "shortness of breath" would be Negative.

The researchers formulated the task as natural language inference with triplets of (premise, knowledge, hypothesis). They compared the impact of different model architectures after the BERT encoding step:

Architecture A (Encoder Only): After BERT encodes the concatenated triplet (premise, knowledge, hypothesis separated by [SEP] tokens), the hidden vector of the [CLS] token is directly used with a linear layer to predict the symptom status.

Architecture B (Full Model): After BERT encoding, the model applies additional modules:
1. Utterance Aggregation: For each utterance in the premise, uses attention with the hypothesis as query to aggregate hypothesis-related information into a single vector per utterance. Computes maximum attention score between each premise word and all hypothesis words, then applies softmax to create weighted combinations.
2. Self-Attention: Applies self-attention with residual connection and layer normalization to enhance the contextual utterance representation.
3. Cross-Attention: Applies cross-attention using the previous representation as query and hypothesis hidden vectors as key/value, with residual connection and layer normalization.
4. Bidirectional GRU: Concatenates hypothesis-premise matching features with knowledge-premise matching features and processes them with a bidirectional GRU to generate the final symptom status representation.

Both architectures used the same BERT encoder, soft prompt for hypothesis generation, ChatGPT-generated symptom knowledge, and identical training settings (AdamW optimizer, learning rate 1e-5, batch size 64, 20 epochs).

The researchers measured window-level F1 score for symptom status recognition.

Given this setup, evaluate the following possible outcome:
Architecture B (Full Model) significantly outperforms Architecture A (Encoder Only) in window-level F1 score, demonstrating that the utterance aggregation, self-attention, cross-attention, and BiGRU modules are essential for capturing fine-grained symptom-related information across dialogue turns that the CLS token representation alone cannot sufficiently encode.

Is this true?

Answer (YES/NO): YES